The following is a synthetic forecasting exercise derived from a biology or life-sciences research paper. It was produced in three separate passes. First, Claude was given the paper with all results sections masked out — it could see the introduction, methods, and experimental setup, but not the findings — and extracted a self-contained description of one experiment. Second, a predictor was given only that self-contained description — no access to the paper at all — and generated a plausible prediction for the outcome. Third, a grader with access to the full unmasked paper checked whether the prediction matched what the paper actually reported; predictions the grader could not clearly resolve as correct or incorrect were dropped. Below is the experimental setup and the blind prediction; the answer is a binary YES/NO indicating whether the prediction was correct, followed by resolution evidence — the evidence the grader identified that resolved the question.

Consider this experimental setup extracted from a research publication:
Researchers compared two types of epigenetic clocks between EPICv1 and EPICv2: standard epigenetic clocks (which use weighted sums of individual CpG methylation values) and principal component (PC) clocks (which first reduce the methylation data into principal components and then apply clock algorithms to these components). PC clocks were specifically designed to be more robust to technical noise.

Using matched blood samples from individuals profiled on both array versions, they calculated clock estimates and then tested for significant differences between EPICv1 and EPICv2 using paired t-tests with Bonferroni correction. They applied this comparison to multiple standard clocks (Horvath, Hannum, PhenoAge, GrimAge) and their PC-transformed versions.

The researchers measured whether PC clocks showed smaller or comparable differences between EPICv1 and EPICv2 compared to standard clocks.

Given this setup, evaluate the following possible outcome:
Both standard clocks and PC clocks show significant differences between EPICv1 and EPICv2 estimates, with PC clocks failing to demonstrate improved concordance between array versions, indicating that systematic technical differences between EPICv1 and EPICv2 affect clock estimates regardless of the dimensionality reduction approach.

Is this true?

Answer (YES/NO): NO